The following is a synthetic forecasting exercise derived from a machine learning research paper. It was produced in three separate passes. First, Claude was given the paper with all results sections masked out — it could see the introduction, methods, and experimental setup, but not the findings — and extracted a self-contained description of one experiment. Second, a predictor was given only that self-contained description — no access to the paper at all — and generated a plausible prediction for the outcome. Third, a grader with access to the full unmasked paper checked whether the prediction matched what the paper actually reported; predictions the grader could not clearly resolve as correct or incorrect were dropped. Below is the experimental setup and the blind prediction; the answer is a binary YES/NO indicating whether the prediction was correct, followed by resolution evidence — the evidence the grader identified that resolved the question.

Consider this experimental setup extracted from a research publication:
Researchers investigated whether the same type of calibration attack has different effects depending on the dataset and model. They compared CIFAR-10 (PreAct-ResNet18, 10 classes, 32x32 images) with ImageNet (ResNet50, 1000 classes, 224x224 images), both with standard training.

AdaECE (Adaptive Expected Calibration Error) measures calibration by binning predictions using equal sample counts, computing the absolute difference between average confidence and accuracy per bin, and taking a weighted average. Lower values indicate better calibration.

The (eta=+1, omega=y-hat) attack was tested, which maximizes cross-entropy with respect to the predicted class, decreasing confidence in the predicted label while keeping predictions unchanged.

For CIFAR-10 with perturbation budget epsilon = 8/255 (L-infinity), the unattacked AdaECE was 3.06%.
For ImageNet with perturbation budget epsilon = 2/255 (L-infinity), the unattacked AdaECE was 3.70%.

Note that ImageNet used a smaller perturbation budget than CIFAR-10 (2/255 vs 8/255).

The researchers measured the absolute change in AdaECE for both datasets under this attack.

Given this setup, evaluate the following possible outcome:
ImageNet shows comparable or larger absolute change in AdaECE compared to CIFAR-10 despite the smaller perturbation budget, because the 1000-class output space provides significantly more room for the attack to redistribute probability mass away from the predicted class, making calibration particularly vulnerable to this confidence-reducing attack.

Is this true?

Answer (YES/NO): YES